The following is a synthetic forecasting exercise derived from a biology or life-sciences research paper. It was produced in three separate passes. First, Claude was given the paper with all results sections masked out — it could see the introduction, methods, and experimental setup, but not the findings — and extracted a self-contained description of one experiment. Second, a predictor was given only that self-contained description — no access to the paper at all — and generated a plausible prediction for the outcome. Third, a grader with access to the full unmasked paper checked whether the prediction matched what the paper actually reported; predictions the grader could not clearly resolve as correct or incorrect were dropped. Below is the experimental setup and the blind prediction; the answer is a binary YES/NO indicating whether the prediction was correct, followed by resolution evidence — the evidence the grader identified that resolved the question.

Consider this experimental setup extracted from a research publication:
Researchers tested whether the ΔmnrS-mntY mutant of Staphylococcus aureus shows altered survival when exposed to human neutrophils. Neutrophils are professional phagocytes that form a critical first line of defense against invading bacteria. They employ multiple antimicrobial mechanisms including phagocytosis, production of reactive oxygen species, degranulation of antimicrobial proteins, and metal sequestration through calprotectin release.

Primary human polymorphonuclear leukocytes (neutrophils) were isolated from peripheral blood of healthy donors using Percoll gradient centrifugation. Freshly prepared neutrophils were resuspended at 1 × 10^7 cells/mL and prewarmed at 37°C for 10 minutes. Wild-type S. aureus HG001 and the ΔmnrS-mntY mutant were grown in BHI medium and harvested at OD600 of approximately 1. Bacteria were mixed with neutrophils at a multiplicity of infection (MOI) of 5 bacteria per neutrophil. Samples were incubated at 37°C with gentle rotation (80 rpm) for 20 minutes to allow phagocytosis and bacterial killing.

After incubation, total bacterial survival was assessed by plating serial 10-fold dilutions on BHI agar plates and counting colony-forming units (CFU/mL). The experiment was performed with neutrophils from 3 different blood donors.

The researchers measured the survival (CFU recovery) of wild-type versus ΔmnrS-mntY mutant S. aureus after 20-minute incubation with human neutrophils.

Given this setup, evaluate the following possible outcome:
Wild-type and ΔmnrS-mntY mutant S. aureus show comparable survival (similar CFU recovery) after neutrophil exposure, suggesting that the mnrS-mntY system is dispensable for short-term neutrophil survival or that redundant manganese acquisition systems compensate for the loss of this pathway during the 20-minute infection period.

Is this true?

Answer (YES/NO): NO